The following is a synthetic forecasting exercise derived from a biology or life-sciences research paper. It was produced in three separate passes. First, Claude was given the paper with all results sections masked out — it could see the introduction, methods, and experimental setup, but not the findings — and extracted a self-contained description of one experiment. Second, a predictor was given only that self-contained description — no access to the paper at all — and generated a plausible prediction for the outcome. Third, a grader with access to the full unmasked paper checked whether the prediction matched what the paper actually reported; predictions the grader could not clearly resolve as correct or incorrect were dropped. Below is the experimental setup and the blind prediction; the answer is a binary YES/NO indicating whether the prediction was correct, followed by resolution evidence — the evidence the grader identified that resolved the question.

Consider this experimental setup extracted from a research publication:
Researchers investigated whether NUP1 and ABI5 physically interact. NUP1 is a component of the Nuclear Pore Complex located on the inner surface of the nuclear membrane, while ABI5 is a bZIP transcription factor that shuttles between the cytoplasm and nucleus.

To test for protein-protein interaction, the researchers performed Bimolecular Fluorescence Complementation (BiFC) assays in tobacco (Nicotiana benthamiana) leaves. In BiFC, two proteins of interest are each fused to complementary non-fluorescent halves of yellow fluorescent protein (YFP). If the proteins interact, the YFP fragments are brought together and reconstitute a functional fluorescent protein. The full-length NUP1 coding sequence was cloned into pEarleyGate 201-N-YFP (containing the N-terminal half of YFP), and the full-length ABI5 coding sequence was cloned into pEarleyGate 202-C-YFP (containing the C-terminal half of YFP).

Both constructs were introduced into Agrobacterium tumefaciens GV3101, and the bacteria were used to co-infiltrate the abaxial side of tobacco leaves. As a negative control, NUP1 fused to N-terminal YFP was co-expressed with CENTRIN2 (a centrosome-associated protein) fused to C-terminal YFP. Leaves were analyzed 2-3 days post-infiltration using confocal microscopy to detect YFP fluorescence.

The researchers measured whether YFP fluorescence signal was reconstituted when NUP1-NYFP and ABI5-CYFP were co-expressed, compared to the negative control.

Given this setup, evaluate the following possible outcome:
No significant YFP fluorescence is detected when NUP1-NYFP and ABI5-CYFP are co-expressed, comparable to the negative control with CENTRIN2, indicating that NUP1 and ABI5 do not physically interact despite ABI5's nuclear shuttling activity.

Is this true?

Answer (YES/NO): NO